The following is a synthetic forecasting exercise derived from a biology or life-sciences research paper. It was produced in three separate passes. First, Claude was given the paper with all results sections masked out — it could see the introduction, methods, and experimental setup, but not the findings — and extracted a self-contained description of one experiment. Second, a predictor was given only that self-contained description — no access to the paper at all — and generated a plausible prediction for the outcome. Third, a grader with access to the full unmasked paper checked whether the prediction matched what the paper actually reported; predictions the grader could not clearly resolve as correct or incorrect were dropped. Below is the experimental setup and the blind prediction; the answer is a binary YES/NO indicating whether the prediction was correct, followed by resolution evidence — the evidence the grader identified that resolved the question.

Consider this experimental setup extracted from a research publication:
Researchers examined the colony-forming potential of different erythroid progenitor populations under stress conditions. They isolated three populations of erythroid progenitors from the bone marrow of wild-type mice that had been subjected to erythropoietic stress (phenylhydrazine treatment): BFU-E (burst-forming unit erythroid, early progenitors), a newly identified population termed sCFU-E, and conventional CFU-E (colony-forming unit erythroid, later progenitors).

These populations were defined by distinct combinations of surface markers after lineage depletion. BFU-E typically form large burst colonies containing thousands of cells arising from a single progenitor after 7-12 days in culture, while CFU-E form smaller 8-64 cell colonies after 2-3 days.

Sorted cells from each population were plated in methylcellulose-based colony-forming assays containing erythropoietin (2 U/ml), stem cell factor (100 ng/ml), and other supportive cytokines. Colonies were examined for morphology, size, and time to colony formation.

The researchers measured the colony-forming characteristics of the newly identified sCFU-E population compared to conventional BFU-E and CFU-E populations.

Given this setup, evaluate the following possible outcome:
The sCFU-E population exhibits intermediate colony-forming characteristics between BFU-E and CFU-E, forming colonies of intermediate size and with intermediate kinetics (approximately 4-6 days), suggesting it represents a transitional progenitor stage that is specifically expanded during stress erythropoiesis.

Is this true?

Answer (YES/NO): NO